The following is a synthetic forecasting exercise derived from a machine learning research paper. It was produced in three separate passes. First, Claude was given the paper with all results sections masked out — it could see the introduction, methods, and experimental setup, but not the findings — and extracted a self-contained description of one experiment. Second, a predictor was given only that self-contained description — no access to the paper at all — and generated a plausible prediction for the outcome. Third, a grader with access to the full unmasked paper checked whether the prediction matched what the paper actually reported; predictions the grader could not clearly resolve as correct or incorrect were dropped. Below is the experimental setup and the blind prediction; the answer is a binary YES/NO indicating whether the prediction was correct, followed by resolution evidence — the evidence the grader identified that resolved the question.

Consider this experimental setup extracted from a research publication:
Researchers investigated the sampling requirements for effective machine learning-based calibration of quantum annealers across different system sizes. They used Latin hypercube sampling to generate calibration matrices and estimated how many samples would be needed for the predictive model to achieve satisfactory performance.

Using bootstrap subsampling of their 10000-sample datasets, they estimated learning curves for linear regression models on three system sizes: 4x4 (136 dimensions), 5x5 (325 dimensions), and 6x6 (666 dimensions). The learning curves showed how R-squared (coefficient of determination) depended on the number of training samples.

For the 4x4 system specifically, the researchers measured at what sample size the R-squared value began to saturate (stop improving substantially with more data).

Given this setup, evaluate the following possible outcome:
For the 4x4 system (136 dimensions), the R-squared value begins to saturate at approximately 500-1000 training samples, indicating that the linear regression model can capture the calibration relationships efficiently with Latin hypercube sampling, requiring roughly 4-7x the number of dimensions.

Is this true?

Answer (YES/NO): NO